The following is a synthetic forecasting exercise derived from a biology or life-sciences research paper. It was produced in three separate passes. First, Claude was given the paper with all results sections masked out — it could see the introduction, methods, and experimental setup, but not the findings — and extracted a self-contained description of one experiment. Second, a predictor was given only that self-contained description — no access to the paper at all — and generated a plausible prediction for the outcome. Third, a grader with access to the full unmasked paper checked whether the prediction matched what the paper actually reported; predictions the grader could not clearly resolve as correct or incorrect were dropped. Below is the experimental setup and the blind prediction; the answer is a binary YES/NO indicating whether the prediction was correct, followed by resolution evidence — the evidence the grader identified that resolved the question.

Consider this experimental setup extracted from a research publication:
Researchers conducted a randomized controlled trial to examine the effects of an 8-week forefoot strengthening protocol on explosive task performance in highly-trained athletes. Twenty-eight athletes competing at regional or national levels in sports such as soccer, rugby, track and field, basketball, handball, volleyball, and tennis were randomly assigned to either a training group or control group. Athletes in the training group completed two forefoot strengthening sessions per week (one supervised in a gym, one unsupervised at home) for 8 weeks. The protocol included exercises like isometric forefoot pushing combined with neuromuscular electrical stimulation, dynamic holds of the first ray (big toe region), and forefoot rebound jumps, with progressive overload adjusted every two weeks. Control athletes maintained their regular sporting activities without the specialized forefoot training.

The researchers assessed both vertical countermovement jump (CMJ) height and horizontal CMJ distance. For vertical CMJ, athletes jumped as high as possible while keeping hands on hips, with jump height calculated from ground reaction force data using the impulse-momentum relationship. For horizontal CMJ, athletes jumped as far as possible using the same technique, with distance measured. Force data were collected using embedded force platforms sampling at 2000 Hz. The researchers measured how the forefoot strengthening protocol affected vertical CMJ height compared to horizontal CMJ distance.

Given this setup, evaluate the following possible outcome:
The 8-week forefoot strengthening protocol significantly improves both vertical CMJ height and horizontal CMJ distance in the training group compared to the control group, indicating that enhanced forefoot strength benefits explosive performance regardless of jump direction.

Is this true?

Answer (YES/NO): NO